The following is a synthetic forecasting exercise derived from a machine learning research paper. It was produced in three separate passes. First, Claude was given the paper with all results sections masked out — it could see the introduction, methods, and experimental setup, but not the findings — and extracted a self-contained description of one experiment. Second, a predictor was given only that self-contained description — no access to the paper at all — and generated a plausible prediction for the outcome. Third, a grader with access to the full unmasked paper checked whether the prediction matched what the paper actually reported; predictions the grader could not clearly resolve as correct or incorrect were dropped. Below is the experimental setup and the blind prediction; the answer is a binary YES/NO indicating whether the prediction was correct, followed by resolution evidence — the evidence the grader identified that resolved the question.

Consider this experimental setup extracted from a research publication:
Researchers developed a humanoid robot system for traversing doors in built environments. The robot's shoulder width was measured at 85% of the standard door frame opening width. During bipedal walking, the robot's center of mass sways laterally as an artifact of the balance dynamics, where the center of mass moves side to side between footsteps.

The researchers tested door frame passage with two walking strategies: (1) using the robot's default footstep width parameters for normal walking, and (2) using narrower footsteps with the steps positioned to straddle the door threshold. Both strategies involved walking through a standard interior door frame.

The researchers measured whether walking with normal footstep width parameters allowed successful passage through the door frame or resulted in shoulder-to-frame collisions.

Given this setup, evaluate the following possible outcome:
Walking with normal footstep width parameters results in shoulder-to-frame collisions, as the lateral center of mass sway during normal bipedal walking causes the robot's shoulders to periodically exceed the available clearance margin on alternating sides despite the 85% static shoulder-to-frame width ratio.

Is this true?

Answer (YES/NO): YES